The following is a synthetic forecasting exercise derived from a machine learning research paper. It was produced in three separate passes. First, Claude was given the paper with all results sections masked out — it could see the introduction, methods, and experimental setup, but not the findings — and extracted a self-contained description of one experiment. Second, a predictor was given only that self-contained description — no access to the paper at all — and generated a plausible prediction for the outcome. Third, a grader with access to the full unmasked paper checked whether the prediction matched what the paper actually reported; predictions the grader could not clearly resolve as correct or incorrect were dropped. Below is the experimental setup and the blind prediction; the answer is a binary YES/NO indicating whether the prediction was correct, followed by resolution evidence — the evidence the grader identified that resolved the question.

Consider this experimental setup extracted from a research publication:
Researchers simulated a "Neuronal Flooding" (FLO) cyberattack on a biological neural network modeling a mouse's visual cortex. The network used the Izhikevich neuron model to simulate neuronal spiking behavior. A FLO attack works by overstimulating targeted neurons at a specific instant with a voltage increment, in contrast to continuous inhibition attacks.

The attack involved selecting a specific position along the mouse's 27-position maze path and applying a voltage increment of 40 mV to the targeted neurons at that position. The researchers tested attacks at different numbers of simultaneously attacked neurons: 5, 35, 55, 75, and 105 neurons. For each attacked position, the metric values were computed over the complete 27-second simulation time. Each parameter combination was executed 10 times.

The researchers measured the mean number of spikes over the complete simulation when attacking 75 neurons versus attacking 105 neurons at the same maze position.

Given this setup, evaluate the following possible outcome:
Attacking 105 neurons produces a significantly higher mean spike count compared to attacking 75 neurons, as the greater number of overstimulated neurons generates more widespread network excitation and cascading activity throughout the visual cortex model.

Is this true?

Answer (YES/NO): NO